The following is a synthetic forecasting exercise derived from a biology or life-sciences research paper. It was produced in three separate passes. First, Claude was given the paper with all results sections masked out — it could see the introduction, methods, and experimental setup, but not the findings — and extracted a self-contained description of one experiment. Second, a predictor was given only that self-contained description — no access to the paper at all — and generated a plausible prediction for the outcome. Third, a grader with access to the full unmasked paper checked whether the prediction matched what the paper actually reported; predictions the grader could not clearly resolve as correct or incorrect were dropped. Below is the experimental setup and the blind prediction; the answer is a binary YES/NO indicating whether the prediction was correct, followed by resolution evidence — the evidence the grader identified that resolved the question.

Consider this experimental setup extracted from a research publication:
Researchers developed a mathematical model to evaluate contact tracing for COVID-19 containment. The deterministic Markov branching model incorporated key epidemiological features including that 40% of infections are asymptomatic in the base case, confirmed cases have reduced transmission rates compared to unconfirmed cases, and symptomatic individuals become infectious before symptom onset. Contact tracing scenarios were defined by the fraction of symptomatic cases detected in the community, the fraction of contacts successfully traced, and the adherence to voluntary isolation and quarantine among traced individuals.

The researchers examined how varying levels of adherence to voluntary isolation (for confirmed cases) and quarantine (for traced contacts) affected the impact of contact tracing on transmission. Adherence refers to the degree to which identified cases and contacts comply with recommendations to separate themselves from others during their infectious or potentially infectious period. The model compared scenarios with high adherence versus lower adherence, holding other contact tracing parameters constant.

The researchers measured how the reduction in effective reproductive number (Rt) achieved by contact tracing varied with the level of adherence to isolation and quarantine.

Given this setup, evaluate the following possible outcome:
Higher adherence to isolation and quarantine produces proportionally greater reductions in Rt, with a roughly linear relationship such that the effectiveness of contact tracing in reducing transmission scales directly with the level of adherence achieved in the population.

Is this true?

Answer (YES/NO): NO